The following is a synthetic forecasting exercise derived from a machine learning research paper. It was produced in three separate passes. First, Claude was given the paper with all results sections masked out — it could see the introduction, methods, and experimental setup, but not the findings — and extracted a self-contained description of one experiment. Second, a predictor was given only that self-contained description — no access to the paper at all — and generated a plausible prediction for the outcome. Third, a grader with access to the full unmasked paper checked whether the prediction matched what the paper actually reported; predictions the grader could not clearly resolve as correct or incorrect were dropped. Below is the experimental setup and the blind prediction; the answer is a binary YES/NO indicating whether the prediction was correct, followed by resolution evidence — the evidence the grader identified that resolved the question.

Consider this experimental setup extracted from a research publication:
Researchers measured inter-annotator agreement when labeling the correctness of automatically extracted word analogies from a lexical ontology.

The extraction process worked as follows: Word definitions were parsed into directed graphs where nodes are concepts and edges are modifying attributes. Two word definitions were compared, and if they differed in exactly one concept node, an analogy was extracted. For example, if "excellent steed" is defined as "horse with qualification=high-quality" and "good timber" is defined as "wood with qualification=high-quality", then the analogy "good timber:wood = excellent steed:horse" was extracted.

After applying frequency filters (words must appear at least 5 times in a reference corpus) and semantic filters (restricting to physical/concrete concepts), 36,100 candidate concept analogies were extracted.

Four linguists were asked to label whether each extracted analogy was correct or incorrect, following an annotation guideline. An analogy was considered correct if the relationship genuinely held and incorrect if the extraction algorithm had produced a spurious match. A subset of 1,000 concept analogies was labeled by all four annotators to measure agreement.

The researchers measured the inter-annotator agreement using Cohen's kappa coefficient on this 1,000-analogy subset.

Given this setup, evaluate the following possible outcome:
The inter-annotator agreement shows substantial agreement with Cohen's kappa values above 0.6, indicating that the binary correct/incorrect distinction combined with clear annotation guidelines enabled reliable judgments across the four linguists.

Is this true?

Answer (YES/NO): YES